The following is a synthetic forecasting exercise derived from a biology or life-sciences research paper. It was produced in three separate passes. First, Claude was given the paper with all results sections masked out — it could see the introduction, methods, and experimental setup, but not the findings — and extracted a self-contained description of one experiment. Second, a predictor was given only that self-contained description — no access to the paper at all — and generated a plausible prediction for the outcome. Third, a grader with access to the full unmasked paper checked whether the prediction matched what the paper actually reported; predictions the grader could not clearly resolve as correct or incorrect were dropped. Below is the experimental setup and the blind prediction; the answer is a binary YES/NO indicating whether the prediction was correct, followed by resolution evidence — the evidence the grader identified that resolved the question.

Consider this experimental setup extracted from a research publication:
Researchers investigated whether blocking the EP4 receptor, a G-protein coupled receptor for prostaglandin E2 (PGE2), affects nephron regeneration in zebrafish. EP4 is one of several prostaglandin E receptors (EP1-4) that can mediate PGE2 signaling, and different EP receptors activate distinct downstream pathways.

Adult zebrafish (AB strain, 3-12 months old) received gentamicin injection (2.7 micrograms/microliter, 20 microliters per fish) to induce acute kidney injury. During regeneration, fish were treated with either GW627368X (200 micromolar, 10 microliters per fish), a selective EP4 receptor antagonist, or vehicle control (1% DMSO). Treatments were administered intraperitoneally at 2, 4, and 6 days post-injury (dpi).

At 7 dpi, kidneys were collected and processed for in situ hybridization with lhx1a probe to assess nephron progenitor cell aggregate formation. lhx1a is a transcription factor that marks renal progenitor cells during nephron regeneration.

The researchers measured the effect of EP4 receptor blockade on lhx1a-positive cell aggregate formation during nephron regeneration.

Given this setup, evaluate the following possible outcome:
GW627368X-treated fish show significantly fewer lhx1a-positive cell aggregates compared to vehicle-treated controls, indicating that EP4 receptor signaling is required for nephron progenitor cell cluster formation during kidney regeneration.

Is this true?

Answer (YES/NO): YES